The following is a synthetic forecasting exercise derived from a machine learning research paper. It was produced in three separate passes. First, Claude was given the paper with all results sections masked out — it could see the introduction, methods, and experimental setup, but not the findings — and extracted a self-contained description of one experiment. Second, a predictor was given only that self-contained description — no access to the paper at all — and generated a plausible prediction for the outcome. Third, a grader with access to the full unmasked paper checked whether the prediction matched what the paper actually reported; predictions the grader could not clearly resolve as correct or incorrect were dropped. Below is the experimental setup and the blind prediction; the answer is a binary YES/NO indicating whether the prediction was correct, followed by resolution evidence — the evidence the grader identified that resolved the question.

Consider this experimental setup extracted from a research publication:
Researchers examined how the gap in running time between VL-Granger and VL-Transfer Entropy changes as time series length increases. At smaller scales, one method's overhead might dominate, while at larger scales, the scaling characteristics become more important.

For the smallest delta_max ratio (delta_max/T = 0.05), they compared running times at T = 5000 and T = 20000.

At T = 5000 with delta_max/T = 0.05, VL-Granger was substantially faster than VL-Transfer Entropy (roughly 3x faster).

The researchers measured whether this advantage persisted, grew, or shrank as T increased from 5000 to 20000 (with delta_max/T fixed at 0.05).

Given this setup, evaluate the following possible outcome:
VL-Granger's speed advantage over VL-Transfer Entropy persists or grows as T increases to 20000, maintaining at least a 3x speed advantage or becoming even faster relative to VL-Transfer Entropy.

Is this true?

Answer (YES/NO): NO